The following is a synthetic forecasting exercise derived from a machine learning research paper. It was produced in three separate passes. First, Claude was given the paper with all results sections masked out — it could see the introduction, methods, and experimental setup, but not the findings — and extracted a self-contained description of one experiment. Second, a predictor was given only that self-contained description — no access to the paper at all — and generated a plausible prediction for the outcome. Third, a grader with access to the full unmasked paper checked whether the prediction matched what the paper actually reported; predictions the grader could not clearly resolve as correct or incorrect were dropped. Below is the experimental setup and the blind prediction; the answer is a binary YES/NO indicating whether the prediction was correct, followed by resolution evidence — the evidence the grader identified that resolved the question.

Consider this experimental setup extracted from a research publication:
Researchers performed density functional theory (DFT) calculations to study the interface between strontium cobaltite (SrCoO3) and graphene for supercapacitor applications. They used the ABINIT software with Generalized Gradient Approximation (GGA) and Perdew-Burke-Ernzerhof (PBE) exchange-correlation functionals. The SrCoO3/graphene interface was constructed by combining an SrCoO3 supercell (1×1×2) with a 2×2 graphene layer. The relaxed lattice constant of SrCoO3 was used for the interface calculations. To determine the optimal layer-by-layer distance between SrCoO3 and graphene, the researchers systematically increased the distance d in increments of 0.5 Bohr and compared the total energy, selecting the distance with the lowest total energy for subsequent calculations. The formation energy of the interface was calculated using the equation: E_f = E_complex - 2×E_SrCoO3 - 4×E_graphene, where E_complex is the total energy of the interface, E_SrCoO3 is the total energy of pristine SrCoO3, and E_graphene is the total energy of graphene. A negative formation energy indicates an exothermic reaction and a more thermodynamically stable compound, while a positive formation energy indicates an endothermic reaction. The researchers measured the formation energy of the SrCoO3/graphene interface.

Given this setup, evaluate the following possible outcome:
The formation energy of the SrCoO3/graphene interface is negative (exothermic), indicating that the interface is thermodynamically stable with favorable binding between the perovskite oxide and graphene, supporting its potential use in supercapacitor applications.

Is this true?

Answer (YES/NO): NO